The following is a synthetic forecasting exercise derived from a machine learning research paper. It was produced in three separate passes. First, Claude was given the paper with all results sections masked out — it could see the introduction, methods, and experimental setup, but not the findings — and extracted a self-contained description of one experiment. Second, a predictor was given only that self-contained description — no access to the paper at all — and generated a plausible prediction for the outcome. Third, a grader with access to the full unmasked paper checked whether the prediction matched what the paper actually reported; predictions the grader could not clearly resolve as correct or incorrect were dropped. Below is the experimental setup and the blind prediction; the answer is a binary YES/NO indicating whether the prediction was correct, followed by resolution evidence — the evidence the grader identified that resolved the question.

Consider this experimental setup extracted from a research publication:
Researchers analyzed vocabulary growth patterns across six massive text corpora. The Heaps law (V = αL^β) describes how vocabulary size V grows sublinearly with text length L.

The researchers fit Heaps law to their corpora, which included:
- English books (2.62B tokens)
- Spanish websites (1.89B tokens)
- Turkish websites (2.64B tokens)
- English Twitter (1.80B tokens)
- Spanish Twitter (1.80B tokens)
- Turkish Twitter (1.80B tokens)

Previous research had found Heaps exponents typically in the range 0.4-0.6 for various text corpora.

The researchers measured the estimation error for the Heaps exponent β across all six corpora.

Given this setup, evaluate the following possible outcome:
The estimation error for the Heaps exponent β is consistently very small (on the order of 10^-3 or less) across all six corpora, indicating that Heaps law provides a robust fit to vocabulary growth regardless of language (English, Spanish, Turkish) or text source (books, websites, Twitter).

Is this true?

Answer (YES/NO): YES